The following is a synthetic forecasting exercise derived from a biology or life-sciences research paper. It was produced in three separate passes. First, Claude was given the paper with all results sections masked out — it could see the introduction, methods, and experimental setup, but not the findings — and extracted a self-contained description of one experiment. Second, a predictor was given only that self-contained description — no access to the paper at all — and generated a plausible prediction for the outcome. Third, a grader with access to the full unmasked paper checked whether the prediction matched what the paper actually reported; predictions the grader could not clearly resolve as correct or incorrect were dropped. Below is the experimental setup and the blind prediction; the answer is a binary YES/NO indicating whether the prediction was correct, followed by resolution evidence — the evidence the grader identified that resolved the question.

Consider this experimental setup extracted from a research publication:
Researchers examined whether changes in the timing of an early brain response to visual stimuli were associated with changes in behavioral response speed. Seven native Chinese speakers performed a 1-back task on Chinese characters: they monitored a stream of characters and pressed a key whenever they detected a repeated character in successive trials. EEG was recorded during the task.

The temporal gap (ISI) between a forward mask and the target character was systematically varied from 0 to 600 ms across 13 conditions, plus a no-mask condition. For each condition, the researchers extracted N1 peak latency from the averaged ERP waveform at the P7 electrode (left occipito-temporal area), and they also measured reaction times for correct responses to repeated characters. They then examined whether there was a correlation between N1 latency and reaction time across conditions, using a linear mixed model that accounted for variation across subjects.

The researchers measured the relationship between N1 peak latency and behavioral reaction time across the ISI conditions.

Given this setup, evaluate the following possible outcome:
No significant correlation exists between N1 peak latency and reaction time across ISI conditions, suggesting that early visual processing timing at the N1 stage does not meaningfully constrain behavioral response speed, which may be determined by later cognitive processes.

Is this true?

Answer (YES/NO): NO